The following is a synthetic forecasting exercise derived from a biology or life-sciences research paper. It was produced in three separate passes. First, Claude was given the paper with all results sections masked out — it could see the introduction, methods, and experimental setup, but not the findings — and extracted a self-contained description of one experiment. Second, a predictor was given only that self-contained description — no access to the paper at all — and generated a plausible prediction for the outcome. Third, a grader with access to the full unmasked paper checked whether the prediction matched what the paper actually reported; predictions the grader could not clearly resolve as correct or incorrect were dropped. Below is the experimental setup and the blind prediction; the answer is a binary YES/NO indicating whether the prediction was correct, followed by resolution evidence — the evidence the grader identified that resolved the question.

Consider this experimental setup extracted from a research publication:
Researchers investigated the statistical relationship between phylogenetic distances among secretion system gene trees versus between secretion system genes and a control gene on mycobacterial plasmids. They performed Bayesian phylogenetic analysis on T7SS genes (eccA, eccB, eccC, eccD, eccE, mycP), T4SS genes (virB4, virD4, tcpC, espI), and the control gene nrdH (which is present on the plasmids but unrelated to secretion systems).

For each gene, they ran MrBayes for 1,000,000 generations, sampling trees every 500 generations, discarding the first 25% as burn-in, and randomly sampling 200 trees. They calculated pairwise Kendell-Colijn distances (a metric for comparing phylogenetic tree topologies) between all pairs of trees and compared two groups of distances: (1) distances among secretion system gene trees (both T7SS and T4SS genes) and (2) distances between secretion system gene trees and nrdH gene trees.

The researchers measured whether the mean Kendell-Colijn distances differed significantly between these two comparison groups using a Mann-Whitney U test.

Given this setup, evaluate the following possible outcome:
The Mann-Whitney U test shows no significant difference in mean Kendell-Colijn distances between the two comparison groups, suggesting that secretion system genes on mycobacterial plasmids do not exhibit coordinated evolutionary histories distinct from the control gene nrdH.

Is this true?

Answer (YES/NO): NO